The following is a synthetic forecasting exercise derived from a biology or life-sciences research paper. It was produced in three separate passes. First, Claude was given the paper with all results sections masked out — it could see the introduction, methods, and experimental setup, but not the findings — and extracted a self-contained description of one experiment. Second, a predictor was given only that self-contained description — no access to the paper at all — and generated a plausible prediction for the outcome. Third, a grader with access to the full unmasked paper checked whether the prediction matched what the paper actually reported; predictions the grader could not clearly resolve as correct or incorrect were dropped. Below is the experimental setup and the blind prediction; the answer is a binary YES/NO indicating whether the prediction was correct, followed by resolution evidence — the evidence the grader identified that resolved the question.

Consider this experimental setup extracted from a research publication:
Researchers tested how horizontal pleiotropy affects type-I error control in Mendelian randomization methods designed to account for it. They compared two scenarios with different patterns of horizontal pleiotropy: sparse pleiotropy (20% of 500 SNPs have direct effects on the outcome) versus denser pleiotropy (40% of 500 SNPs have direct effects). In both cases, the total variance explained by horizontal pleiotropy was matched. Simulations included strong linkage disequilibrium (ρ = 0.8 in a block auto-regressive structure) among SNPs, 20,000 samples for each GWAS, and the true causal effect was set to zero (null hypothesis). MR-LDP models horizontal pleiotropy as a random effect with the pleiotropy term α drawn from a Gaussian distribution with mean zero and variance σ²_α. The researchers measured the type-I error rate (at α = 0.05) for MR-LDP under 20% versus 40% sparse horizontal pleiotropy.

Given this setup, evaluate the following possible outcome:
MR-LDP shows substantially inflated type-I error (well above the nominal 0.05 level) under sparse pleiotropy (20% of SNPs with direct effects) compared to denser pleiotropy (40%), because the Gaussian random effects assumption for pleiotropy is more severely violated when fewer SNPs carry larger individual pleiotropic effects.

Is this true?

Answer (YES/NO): NO